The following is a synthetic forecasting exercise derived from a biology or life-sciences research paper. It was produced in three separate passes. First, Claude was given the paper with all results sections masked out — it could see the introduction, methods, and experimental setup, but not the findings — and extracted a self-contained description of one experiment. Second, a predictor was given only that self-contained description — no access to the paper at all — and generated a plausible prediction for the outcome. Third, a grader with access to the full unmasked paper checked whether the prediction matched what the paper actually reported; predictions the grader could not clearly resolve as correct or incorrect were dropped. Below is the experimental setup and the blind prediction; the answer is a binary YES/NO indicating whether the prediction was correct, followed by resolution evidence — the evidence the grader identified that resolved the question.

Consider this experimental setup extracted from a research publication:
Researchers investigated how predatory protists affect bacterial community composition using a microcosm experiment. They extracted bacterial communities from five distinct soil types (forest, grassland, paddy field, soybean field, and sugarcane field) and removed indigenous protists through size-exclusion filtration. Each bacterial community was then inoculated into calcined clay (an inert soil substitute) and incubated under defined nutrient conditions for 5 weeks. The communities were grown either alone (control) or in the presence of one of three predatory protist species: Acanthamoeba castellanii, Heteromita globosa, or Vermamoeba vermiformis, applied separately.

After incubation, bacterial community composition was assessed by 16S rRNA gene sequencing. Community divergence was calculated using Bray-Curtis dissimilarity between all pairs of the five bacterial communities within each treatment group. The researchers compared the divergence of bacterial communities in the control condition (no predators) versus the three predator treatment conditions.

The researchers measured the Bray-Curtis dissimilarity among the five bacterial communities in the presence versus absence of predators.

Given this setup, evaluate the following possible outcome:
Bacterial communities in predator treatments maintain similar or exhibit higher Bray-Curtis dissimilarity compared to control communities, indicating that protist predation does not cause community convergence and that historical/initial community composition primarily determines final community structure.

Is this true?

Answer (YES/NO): NO